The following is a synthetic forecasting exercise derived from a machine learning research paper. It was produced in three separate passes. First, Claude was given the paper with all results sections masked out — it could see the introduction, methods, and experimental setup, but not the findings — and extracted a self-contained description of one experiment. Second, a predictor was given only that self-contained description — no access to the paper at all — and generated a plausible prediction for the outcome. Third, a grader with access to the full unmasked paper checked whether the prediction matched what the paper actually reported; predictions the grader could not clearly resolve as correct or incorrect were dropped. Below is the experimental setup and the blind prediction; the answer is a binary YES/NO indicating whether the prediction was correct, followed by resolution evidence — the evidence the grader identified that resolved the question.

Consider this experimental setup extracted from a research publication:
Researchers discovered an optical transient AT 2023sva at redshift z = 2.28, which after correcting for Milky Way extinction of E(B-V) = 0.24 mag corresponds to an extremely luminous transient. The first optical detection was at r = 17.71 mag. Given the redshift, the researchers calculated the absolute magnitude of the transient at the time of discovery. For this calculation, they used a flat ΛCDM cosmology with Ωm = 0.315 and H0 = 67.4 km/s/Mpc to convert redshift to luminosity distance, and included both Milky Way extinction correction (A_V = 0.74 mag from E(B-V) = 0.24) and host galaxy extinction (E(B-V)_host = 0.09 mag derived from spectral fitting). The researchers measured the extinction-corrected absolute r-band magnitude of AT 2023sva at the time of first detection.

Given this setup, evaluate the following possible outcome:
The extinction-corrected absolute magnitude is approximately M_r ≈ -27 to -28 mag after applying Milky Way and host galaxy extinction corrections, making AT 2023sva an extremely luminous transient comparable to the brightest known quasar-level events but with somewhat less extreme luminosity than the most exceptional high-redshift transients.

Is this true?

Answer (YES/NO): NO